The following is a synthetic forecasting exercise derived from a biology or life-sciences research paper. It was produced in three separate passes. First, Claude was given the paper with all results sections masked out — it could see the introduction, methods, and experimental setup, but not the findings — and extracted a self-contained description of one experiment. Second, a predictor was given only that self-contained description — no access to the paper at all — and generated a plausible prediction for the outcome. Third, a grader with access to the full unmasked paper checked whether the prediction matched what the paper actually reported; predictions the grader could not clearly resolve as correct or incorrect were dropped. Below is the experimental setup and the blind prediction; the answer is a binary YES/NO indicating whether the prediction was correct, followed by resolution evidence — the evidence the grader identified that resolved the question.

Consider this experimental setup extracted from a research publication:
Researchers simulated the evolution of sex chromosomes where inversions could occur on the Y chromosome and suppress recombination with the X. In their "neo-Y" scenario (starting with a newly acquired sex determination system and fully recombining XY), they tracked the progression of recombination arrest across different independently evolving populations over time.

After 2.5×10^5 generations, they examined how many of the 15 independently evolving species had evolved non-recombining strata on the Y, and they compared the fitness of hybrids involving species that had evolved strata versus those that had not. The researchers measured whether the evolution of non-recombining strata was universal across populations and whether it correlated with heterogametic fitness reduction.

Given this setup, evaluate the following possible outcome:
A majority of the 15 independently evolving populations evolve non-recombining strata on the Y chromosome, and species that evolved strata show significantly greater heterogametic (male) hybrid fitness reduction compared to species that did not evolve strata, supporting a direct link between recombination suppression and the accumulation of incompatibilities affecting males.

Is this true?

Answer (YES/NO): NO